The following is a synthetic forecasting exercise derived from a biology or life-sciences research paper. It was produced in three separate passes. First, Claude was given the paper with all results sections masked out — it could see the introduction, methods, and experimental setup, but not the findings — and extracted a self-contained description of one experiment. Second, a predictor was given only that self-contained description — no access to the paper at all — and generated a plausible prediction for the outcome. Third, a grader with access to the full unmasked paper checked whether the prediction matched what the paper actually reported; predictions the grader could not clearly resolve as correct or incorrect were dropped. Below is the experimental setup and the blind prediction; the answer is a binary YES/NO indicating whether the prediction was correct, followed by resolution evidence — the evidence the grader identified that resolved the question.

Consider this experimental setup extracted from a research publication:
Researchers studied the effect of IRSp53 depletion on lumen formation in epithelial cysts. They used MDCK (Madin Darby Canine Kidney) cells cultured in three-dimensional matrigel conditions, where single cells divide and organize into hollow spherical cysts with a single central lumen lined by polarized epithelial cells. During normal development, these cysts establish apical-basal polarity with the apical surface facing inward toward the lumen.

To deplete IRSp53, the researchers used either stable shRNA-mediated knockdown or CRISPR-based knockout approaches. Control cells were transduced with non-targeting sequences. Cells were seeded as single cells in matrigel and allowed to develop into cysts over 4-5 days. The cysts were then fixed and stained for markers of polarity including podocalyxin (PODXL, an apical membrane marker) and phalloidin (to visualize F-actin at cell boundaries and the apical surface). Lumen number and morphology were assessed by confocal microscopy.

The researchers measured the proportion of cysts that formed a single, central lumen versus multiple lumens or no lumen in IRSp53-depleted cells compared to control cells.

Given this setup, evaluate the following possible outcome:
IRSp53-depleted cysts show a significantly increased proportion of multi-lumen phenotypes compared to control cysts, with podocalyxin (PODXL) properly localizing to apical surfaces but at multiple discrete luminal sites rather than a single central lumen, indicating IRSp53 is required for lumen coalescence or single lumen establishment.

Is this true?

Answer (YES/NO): YES